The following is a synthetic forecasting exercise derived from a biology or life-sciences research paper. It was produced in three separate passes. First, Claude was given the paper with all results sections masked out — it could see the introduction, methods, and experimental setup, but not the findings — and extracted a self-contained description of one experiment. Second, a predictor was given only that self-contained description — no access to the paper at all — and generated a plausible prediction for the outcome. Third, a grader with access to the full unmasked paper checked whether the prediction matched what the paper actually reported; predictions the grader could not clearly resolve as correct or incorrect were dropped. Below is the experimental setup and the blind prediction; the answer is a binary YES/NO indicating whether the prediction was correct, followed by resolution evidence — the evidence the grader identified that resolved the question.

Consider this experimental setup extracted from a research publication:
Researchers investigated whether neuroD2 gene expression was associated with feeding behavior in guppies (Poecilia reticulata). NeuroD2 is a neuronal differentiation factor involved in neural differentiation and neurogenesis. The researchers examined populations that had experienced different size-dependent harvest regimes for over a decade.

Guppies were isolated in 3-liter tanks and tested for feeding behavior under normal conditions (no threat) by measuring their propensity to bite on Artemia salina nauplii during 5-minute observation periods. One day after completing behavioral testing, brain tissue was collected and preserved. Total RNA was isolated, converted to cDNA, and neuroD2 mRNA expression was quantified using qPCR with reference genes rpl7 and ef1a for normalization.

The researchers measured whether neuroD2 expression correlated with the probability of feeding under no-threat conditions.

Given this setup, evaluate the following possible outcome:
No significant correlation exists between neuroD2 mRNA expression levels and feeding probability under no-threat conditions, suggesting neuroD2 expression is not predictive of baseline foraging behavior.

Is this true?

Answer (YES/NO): NO